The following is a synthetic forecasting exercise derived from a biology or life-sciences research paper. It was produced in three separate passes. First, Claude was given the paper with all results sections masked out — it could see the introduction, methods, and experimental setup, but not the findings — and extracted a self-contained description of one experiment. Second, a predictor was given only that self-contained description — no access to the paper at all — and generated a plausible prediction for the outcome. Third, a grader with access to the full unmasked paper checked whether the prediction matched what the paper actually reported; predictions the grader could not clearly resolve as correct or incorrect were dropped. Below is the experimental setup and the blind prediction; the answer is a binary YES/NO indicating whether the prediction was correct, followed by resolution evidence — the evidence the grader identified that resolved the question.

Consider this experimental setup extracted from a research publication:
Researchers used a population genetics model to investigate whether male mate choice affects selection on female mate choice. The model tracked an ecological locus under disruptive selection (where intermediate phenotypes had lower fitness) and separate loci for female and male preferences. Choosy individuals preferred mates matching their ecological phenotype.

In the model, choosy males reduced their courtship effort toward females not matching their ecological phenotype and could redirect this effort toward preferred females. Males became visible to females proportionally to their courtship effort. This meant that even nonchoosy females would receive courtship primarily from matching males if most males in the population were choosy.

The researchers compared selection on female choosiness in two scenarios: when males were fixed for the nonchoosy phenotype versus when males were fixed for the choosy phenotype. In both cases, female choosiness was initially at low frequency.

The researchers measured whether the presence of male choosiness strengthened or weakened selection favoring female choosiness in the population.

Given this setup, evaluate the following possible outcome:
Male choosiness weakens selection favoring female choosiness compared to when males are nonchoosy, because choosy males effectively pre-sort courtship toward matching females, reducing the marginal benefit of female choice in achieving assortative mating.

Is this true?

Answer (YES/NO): YES